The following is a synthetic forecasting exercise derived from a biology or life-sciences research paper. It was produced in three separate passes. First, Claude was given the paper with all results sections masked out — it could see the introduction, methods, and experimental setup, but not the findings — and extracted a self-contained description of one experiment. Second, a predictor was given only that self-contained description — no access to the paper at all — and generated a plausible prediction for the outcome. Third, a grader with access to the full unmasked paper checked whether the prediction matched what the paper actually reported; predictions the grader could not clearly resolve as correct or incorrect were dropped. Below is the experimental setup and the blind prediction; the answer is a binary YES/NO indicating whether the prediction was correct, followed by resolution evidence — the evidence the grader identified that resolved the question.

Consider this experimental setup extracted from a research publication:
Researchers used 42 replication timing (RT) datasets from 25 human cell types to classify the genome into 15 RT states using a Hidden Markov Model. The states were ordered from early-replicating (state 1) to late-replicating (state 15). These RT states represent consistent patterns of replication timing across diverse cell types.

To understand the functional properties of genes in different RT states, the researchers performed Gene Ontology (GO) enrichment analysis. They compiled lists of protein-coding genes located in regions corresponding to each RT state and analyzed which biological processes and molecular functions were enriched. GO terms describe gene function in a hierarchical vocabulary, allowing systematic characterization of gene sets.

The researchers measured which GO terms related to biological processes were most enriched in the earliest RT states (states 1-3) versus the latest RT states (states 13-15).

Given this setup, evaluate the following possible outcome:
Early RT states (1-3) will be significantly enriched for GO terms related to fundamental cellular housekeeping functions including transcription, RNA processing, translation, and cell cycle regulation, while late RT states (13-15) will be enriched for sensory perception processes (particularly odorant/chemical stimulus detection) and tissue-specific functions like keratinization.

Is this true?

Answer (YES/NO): NO